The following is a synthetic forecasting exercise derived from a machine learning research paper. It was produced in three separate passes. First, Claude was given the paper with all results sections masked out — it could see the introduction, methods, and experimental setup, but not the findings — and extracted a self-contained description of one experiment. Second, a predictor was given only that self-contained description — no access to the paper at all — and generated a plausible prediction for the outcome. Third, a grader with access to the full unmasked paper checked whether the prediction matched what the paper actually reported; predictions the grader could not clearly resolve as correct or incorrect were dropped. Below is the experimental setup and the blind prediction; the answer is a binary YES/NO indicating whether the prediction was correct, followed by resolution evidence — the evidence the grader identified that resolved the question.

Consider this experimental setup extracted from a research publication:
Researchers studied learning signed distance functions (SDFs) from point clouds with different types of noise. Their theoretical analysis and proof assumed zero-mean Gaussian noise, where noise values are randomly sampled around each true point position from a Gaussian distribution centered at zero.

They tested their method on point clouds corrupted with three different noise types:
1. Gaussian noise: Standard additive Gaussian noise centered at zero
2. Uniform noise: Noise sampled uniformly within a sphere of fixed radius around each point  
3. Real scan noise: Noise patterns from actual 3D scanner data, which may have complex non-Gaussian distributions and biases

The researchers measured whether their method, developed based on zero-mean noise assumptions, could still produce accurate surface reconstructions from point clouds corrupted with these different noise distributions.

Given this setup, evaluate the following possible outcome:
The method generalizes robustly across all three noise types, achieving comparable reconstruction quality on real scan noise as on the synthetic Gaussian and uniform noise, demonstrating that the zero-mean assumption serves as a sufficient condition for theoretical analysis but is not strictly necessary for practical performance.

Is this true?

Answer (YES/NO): YES